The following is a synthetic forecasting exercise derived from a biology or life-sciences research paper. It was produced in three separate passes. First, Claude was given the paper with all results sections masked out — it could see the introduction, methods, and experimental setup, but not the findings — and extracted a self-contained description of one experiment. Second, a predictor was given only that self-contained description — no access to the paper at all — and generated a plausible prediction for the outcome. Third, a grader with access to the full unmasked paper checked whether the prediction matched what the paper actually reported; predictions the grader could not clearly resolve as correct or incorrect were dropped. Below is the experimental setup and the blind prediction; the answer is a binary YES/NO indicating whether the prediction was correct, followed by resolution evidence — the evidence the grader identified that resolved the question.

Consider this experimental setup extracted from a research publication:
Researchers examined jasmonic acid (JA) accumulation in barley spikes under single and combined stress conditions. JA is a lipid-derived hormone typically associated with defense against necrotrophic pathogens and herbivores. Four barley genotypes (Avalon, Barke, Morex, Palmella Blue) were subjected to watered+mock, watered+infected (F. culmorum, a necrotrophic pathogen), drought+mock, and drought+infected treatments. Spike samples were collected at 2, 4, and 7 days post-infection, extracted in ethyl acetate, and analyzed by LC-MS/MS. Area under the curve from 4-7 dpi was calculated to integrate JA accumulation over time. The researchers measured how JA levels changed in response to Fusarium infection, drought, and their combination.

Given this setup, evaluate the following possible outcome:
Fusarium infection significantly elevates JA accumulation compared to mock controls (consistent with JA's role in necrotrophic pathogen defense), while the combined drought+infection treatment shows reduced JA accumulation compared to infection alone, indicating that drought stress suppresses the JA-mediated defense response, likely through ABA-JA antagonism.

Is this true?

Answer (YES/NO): NO